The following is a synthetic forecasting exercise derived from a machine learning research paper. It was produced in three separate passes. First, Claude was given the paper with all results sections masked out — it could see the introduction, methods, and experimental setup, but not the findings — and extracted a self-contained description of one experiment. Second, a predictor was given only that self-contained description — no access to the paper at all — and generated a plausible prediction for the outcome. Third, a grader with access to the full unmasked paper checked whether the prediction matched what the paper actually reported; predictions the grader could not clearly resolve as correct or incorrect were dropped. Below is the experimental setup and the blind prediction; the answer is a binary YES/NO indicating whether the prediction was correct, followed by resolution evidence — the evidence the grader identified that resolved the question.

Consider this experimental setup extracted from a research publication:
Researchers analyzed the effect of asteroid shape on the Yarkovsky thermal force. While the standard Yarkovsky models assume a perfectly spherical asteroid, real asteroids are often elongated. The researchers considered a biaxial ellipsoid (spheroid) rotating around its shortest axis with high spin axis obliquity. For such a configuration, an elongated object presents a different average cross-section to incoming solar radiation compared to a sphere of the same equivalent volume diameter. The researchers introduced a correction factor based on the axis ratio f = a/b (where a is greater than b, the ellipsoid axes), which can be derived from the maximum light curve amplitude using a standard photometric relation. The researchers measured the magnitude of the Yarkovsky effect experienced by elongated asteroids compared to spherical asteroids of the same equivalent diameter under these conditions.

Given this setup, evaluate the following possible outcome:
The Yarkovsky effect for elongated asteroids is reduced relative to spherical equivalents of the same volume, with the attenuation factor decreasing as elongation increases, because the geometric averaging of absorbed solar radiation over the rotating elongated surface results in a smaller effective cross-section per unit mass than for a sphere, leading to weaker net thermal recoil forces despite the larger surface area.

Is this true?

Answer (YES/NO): YES